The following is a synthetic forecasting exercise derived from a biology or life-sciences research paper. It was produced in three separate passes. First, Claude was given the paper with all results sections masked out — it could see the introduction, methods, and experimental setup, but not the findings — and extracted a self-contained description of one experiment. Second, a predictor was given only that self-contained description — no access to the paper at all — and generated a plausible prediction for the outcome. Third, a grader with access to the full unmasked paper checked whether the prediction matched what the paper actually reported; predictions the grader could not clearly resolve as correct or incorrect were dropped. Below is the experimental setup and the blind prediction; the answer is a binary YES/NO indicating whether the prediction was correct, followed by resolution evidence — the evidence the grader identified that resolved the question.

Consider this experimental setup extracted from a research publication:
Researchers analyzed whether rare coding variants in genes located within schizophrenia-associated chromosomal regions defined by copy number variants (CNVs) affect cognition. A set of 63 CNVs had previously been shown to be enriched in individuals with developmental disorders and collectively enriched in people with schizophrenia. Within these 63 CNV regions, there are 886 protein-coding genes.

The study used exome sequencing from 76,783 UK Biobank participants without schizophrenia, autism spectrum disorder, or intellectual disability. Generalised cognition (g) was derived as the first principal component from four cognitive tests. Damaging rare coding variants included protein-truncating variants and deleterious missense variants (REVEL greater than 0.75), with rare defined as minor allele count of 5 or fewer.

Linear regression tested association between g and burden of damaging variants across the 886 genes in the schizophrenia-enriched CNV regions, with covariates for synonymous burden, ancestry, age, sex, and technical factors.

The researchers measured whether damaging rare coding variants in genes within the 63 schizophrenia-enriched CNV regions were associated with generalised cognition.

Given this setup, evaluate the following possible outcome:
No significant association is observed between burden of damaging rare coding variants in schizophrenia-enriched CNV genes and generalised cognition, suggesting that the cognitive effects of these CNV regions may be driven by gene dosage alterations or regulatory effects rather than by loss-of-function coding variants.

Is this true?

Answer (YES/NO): YES